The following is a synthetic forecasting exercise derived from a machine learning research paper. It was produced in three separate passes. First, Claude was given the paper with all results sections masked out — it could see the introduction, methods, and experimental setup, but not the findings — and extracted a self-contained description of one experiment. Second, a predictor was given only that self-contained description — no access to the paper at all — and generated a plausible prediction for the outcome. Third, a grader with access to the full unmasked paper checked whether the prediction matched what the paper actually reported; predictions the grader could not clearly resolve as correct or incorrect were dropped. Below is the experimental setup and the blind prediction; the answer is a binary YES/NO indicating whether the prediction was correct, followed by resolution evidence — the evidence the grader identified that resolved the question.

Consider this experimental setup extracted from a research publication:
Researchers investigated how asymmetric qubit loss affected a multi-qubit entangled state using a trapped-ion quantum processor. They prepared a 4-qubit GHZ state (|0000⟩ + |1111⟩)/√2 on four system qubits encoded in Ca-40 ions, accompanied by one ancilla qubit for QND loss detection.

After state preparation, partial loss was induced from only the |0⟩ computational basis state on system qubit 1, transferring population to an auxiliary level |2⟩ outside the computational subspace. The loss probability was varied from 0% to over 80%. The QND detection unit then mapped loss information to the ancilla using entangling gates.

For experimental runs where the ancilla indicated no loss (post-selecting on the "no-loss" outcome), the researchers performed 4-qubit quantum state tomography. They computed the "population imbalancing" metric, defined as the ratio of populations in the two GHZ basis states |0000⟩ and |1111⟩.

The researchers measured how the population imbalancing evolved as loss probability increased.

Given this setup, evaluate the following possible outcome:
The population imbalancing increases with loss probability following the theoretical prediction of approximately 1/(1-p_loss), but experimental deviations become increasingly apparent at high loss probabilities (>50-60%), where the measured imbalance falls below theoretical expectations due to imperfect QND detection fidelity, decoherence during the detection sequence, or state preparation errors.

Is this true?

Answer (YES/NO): NO